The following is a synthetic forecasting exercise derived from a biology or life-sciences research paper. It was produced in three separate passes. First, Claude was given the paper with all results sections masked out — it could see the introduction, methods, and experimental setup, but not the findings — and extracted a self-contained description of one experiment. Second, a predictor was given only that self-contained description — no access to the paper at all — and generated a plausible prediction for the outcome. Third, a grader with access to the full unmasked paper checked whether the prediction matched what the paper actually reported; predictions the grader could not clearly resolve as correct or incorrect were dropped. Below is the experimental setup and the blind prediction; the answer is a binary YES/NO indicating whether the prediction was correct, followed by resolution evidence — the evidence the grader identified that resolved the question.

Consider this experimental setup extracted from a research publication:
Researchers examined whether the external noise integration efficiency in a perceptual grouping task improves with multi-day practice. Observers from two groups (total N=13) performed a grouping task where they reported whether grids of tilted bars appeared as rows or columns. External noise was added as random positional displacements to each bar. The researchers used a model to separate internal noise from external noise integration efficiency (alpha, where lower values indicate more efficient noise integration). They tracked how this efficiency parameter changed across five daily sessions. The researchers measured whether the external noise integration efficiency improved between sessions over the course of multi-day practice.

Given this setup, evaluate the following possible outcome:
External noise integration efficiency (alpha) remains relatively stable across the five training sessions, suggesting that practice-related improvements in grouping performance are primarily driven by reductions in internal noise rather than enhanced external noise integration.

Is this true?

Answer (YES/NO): NO